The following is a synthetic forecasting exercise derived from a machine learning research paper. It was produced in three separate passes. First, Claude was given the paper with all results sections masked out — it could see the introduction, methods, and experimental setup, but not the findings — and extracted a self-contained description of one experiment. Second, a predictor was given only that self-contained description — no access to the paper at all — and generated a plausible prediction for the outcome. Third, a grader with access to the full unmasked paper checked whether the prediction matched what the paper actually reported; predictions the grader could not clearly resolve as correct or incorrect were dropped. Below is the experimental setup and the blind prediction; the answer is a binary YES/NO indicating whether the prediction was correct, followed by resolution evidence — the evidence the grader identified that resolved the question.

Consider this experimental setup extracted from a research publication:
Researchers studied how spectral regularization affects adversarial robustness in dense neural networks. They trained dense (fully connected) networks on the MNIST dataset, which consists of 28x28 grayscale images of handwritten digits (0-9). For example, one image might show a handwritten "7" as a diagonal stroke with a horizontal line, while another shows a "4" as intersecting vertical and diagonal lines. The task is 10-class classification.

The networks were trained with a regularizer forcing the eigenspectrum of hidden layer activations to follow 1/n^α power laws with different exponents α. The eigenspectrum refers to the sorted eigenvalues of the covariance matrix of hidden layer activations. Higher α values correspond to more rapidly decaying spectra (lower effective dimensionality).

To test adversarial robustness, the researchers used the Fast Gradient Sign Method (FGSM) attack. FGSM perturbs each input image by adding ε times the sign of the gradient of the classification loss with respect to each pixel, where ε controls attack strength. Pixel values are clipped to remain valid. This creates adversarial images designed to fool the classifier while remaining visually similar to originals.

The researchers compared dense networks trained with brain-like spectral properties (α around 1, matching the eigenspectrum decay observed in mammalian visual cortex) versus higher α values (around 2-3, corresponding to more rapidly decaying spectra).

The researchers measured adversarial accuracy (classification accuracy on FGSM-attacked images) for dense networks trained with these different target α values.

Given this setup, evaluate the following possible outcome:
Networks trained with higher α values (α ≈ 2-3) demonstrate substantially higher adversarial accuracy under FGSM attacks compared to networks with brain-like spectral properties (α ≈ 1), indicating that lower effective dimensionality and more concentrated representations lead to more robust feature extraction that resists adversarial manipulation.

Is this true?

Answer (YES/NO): YES